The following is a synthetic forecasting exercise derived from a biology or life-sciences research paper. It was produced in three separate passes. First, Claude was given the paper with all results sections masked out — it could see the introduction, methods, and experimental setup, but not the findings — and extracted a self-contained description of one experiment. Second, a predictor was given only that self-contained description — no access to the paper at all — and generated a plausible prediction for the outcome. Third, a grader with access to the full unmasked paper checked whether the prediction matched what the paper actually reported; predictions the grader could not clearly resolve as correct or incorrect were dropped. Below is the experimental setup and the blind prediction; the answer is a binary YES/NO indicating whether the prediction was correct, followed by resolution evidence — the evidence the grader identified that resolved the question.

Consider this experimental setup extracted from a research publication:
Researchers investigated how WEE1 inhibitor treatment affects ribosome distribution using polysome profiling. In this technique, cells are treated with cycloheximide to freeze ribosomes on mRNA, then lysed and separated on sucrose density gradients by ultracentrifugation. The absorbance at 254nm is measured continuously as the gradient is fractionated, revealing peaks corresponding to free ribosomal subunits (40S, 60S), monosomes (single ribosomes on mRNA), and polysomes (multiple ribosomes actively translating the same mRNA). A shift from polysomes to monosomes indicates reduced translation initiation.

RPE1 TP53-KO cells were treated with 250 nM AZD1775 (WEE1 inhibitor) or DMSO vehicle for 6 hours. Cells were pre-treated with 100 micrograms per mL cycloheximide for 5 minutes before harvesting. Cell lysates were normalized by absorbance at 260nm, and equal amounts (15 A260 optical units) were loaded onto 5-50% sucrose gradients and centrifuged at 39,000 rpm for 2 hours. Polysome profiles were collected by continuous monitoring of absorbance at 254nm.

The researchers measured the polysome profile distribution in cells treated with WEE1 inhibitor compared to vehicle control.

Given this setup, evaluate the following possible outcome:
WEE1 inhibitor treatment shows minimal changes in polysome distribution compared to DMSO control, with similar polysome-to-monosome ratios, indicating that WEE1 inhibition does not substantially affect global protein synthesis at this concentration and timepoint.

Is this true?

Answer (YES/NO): NO